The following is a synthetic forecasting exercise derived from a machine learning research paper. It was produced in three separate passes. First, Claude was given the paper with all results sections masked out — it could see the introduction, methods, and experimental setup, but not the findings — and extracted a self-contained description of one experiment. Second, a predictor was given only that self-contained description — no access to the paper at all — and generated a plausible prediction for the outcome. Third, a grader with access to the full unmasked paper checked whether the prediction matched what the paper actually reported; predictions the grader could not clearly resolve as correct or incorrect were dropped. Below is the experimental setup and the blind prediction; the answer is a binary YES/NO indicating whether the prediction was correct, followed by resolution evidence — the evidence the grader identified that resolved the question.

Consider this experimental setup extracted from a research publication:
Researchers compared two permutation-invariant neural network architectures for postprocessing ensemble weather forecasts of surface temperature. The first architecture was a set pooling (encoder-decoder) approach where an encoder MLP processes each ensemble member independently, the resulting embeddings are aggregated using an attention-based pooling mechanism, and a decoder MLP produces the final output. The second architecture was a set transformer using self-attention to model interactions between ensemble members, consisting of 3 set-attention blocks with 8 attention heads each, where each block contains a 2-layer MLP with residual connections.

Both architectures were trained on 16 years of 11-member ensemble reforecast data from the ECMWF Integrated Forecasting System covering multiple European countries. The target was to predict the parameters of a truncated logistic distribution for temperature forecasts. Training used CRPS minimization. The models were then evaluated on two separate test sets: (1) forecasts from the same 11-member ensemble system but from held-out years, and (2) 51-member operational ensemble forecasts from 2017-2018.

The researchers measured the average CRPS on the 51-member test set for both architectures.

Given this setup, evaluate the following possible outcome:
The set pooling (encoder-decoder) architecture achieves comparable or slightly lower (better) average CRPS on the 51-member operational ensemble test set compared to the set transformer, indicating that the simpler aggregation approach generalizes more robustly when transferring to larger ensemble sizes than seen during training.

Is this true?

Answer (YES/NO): NO